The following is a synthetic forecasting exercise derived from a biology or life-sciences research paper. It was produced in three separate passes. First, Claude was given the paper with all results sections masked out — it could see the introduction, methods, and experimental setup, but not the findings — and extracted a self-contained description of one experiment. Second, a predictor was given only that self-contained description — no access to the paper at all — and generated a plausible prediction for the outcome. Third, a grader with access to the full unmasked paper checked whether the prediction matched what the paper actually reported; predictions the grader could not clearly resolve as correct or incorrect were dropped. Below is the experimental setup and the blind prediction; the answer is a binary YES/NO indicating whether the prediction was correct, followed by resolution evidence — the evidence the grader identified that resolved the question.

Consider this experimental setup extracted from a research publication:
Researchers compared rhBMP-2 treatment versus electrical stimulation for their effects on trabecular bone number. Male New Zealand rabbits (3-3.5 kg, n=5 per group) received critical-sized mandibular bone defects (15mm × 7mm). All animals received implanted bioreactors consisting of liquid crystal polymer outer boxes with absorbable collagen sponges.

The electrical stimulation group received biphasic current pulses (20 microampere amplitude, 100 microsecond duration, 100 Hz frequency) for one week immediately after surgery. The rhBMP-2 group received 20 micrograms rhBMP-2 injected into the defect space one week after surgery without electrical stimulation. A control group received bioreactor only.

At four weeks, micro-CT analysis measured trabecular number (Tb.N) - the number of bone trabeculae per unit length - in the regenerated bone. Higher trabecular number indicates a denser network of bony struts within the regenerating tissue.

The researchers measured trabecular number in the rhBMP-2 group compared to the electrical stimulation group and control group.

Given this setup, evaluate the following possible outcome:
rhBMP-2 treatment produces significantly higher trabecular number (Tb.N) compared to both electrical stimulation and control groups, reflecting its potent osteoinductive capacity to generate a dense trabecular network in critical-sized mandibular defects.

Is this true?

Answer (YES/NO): YES